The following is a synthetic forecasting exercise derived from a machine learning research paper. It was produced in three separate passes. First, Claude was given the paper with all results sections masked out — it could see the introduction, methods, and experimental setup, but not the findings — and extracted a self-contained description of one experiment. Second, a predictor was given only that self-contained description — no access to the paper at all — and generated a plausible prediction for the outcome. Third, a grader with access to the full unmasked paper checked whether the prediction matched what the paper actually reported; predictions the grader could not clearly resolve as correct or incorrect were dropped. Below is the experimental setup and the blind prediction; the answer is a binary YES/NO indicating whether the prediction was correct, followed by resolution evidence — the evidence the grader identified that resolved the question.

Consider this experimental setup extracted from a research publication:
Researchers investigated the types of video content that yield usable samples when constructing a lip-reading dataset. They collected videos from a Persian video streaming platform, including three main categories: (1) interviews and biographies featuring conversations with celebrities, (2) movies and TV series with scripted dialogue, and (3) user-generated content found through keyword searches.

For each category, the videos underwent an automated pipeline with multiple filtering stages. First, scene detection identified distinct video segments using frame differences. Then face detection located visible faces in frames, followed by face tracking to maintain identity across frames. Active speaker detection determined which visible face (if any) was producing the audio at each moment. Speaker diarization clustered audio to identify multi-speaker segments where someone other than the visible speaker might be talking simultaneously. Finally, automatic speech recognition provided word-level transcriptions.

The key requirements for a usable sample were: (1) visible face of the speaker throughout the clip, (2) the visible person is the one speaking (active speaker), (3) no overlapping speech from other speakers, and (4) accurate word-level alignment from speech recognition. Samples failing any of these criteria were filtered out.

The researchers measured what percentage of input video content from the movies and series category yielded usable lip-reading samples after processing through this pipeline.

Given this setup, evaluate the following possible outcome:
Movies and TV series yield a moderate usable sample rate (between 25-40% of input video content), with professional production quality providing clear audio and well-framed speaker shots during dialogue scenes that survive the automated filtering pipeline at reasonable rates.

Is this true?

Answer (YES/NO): NO